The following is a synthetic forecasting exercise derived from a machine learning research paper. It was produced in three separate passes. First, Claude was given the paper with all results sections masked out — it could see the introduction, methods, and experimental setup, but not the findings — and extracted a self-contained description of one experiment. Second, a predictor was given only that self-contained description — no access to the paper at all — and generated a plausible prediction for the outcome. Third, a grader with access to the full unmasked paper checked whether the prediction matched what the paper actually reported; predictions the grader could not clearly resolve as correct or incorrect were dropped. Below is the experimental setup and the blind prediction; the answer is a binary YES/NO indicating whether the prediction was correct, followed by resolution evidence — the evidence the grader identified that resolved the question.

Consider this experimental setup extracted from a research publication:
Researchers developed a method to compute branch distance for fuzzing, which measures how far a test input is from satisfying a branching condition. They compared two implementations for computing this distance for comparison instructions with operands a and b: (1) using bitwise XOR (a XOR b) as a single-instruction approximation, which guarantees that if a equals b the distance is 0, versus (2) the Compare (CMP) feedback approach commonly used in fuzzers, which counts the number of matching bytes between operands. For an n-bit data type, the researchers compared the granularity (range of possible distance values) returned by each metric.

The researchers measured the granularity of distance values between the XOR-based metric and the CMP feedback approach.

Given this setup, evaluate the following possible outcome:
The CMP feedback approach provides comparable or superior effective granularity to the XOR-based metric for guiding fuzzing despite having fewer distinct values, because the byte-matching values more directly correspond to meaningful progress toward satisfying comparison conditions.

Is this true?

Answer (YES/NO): NO